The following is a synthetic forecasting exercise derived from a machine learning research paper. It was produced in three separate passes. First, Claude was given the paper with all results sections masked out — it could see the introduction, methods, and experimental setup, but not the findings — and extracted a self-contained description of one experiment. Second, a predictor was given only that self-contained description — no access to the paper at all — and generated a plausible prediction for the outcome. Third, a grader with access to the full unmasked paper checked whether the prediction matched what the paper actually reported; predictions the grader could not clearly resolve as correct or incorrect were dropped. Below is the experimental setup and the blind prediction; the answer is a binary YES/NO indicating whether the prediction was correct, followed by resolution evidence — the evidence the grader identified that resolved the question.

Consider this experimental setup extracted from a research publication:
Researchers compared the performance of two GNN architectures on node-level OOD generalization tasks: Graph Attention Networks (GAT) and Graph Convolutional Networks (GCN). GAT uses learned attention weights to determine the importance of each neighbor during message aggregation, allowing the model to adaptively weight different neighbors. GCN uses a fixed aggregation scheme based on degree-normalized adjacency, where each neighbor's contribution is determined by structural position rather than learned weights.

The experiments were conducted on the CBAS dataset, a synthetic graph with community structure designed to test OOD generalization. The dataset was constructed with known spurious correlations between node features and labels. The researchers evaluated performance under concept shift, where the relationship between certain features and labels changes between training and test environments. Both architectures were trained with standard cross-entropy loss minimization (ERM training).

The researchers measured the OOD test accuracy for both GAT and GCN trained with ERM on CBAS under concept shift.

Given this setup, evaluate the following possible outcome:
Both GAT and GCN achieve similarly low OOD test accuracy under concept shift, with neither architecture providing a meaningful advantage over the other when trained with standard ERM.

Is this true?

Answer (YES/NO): NO